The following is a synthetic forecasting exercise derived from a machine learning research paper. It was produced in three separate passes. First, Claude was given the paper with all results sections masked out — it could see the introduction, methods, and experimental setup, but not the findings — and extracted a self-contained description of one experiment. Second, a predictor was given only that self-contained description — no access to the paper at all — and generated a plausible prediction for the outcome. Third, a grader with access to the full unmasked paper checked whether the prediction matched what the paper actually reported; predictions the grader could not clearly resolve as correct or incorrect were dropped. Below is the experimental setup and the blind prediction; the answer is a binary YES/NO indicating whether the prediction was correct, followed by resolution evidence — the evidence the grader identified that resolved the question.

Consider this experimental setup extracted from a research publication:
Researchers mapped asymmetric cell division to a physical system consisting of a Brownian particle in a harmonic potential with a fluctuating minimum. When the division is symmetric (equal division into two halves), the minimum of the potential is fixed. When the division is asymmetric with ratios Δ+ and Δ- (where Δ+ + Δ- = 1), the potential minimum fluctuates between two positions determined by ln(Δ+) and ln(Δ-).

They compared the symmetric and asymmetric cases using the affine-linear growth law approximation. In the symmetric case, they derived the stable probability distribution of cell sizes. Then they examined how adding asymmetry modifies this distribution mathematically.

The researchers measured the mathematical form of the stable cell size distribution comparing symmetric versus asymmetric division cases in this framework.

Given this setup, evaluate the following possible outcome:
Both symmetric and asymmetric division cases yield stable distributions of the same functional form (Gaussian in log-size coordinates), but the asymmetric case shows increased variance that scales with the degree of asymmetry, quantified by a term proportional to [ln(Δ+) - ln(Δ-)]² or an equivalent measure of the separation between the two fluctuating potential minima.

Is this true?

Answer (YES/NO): NO